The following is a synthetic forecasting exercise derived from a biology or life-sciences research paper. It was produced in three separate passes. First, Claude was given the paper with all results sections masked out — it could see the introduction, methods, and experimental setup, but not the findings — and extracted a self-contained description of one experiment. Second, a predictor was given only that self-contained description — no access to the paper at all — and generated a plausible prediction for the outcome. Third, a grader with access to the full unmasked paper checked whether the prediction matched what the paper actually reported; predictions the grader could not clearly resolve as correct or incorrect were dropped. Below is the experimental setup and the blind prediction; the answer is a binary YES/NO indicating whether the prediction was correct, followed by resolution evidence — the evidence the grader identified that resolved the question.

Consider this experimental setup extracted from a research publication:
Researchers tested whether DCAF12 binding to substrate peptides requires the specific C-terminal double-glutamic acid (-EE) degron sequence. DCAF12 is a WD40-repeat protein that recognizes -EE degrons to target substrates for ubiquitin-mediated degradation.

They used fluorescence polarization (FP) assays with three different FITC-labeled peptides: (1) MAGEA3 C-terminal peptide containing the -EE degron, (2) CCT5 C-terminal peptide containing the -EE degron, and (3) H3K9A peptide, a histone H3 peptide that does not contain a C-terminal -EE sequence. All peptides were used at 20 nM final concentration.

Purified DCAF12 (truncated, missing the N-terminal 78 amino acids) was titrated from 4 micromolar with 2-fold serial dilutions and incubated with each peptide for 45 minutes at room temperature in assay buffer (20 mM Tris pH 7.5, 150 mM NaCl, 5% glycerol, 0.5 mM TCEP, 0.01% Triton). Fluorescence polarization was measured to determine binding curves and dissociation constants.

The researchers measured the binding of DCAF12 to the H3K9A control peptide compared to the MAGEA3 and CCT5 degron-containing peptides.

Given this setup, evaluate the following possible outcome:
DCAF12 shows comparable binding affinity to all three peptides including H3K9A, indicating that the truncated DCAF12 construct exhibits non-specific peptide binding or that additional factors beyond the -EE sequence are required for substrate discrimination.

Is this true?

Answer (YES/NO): NO